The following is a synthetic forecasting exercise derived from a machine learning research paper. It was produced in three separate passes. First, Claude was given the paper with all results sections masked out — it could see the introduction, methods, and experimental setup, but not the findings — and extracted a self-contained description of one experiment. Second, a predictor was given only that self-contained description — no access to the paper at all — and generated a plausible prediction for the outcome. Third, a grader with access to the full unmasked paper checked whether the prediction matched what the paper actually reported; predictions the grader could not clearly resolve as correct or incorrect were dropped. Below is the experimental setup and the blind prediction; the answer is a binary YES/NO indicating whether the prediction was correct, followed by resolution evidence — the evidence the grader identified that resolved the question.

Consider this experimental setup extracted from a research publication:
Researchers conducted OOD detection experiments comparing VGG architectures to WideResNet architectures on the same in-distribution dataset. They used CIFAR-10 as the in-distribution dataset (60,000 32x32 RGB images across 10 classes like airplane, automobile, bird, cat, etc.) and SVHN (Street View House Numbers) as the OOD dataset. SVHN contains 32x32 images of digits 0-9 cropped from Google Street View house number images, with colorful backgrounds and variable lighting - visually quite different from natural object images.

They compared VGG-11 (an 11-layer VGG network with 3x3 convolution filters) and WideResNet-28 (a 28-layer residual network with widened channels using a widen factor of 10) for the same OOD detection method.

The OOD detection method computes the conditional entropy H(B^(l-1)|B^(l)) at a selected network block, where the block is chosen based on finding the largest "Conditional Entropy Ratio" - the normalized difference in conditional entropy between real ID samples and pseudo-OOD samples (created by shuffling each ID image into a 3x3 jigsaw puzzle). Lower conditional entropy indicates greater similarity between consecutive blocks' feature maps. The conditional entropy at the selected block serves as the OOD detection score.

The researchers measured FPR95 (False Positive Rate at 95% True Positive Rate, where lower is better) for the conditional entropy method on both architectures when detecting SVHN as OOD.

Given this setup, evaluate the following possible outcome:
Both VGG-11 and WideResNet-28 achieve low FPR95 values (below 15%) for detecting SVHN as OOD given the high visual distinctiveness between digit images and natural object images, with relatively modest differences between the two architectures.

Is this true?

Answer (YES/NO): NO